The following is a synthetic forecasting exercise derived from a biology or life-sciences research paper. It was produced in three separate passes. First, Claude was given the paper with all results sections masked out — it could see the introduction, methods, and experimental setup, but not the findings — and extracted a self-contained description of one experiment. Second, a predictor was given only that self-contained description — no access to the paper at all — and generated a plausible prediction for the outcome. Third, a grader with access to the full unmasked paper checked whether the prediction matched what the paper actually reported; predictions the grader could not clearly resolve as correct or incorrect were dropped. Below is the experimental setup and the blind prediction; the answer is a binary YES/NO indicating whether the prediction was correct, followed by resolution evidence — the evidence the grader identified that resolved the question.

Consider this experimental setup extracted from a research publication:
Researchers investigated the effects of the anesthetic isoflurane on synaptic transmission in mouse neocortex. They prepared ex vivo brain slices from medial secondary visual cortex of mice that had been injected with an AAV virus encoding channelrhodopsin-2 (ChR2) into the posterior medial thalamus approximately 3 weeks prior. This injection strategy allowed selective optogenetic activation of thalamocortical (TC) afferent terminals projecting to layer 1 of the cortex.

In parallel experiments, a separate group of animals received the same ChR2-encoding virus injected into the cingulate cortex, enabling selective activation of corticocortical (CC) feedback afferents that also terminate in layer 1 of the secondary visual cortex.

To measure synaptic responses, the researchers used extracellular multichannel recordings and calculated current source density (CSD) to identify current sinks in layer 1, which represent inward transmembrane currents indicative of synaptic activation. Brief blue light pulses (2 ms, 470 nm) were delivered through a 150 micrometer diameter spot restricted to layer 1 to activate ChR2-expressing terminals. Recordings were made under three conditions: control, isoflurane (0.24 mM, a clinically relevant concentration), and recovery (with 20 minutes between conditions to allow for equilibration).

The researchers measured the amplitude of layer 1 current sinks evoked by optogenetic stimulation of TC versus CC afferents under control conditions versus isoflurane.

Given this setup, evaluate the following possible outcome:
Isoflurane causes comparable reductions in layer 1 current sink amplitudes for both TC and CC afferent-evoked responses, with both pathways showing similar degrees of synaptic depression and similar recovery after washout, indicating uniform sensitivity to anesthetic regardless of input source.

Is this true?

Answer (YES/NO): NO